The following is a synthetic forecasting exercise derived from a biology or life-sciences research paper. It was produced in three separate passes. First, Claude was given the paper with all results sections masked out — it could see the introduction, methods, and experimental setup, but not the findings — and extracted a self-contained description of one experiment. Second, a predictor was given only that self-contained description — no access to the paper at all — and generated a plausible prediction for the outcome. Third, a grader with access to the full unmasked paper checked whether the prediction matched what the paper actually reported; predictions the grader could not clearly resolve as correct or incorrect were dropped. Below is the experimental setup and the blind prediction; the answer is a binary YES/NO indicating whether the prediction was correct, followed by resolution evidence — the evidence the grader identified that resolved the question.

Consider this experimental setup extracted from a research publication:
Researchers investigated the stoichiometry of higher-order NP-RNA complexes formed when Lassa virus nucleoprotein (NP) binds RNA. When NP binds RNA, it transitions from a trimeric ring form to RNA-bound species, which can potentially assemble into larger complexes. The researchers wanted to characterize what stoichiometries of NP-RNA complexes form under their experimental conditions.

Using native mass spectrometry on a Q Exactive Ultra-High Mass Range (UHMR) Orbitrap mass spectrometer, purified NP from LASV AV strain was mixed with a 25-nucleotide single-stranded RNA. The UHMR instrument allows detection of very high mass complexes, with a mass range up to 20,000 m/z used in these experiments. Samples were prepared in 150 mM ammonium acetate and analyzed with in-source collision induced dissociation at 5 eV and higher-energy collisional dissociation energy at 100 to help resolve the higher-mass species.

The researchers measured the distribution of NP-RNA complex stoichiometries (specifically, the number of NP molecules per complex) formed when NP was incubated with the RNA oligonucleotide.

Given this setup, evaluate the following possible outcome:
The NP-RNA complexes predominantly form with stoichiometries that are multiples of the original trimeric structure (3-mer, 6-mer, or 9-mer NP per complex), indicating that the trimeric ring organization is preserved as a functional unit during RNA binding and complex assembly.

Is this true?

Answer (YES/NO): NO